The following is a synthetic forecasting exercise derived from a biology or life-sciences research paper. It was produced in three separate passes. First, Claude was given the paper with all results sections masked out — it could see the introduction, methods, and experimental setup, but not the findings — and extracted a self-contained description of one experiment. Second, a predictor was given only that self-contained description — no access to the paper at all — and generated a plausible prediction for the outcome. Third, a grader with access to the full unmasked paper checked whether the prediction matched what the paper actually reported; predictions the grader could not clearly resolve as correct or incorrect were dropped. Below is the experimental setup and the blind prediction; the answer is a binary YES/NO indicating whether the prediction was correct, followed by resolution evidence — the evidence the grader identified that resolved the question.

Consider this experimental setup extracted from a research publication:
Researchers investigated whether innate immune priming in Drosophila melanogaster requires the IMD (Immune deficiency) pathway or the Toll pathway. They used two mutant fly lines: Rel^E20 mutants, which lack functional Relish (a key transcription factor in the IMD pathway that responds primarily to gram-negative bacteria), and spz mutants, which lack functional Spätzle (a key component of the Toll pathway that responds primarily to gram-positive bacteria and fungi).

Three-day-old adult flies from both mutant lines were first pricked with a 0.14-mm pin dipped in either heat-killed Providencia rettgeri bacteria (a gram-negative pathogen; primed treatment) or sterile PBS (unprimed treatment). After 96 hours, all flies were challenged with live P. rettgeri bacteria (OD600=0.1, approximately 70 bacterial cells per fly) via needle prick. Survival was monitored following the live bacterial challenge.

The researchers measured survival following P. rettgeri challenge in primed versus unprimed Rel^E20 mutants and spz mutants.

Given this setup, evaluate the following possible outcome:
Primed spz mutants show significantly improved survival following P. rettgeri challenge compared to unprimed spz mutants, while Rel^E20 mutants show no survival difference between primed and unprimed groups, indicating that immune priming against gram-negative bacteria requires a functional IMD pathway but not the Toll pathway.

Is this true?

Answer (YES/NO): YES